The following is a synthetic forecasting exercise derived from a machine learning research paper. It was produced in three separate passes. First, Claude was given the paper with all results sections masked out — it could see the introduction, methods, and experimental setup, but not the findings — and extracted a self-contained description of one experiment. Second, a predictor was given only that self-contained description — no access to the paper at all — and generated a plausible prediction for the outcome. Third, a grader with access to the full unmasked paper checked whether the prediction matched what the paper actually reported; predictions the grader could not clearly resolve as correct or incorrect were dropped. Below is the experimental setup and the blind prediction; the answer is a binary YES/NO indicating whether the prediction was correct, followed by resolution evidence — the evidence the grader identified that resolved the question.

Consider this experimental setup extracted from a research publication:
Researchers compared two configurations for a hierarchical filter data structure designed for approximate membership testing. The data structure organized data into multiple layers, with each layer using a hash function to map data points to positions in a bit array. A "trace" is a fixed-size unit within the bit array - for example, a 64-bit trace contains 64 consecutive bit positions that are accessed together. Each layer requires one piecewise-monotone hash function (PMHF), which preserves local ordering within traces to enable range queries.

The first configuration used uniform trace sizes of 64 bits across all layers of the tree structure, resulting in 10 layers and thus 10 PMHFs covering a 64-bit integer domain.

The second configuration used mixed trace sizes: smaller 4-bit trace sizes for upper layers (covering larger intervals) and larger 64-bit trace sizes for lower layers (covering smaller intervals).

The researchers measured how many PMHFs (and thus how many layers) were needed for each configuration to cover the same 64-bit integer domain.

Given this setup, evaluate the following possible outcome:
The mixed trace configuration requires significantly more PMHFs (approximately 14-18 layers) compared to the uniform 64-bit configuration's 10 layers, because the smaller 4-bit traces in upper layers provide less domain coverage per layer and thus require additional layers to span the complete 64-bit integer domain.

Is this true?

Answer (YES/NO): NO